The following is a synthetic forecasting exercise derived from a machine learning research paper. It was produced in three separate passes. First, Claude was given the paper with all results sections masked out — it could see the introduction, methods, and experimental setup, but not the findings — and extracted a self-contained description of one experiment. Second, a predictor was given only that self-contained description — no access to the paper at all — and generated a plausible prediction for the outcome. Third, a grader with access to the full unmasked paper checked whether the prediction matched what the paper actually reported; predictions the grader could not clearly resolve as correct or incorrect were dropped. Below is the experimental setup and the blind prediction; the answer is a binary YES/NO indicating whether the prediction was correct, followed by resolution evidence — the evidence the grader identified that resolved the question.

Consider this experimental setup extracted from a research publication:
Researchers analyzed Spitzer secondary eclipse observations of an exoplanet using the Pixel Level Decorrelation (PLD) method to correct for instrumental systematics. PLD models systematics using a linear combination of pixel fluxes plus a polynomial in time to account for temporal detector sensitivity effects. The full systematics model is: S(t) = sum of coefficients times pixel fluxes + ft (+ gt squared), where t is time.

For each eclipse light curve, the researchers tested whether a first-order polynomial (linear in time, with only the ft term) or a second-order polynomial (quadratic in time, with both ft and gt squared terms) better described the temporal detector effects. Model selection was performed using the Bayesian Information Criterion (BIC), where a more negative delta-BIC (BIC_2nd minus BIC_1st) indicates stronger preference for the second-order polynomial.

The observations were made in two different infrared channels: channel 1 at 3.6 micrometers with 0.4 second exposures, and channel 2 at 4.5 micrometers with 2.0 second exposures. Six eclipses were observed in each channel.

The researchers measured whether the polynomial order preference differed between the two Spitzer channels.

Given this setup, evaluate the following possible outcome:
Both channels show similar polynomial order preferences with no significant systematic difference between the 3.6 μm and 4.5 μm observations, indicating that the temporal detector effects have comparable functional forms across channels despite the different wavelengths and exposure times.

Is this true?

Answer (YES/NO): NO